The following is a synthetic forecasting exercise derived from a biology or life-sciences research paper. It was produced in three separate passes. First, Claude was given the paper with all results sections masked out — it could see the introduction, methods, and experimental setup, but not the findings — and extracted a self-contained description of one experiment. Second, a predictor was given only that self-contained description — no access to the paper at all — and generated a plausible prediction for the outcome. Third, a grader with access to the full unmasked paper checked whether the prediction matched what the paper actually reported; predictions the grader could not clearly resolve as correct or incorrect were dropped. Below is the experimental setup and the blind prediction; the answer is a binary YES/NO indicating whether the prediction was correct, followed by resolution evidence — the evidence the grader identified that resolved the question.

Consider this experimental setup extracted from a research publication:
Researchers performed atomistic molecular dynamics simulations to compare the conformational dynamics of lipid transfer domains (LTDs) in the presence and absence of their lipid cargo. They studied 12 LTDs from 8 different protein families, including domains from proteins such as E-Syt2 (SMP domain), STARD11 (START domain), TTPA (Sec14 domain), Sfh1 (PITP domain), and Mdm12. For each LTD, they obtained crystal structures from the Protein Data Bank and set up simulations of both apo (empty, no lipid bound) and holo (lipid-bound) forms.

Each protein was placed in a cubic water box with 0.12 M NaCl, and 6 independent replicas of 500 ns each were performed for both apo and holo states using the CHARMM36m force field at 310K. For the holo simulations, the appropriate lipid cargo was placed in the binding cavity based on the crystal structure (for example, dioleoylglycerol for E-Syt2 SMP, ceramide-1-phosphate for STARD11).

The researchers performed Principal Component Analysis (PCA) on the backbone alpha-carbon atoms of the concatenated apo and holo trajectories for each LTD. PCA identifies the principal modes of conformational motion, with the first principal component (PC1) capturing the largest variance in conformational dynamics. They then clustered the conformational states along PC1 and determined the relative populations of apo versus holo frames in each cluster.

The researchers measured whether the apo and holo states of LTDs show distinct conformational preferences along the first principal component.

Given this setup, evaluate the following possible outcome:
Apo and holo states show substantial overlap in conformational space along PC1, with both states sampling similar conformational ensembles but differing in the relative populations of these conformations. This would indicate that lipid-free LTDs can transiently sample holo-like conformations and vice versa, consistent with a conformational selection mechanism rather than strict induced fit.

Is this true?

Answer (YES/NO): YES